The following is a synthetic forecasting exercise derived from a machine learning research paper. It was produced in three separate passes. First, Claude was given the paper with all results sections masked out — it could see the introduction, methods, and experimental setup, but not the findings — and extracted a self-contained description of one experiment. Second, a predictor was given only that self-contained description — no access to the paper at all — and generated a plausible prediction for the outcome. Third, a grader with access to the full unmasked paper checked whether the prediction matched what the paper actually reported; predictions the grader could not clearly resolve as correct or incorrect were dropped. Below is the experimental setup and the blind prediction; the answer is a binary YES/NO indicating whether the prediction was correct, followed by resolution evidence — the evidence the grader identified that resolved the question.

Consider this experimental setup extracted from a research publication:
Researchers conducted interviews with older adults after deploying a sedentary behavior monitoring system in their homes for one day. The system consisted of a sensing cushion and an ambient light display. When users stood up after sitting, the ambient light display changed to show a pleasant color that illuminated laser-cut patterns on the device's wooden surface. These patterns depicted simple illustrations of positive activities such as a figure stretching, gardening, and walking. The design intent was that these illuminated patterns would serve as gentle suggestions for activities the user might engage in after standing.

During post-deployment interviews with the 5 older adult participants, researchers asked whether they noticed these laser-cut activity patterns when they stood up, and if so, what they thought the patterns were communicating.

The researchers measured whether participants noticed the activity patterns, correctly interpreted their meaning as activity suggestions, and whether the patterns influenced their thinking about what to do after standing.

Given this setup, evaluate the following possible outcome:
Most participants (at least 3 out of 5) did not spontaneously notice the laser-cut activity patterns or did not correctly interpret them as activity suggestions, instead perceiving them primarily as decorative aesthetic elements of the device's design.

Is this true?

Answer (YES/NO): NO